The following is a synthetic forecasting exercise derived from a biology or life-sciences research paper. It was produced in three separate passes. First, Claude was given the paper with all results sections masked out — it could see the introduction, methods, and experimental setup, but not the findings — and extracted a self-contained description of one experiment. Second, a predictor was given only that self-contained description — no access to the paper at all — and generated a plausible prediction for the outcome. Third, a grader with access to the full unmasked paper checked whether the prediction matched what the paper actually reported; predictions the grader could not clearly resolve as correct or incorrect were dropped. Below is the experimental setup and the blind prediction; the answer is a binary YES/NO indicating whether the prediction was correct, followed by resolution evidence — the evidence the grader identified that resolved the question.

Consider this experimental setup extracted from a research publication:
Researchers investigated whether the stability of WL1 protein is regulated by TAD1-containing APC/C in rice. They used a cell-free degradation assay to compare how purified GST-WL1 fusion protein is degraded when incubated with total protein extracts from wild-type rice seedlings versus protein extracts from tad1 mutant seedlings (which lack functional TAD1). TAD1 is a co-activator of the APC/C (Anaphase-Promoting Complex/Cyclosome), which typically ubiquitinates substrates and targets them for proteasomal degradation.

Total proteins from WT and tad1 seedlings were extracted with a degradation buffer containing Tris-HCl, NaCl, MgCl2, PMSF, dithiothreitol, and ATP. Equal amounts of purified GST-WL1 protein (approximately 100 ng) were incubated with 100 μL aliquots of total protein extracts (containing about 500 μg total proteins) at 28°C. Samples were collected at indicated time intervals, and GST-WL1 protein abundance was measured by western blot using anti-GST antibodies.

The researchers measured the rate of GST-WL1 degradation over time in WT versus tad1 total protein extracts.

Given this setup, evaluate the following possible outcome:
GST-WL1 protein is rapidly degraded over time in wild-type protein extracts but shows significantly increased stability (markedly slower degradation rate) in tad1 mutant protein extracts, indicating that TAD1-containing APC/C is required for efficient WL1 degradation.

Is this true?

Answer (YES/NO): YES